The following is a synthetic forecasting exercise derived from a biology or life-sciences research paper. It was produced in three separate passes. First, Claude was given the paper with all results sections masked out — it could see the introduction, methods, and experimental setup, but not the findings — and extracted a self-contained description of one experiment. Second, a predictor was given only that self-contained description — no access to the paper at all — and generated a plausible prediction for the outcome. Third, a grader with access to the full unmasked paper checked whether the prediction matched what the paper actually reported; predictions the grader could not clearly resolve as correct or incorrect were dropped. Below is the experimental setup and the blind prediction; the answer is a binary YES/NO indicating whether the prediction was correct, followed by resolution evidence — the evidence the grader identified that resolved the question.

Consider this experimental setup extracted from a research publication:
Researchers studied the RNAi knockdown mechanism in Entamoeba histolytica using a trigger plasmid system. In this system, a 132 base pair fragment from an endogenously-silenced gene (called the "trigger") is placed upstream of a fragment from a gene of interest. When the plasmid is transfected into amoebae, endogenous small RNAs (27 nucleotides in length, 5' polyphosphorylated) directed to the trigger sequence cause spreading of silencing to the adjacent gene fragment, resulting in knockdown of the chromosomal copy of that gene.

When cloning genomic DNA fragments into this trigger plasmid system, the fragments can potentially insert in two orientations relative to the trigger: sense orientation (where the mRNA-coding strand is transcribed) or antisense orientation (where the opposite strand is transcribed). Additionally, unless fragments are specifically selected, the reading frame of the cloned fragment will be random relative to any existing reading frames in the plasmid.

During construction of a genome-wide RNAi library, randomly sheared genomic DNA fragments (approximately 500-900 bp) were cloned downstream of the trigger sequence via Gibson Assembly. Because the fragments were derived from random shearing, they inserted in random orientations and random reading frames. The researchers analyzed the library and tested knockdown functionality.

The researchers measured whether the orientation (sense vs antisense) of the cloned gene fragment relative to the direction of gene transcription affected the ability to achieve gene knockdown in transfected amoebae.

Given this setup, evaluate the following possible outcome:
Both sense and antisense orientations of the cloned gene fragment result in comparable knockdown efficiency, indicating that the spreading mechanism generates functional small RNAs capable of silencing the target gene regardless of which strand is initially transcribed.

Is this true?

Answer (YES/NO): YES